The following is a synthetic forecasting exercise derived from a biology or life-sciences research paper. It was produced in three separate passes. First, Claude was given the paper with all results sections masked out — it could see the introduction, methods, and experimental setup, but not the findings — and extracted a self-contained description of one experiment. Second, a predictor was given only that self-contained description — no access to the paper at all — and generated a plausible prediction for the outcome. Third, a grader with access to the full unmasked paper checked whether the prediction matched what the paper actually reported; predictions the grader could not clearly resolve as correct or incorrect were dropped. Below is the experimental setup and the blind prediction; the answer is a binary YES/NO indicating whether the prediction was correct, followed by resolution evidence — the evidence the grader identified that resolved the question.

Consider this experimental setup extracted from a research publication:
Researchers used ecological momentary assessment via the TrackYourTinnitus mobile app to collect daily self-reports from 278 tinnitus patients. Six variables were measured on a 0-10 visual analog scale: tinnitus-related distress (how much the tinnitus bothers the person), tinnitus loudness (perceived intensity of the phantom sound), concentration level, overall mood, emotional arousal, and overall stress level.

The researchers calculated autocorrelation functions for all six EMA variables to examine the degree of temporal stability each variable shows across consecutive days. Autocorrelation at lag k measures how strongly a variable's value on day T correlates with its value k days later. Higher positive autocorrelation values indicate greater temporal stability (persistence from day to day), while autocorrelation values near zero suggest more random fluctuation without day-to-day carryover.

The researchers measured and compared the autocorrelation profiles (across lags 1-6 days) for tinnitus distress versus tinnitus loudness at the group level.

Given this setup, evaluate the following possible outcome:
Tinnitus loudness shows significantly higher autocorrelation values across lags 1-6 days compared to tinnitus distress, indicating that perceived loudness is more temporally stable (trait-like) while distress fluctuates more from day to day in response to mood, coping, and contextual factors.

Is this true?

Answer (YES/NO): NO